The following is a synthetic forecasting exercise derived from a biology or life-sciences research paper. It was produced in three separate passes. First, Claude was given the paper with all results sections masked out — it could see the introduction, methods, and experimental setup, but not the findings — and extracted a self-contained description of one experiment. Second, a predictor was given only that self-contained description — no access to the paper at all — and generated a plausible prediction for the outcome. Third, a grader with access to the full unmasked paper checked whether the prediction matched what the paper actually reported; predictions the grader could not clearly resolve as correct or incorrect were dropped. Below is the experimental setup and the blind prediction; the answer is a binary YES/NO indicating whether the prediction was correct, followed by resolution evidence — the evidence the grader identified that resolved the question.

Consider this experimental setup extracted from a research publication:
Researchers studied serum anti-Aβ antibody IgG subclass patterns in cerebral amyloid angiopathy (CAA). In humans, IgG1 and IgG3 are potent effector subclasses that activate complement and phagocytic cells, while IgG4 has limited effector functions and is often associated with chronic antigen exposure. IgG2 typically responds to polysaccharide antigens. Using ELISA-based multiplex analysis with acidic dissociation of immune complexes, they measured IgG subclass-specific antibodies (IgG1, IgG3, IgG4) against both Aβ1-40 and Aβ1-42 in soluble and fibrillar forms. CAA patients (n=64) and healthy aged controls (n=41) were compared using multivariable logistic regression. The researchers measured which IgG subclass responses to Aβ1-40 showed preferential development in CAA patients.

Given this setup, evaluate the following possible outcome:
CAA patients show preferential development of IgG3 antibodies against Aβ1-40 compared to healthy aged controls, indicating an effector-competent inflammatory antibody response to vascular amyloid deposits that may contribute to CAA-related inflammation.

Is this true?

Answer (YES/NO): YES